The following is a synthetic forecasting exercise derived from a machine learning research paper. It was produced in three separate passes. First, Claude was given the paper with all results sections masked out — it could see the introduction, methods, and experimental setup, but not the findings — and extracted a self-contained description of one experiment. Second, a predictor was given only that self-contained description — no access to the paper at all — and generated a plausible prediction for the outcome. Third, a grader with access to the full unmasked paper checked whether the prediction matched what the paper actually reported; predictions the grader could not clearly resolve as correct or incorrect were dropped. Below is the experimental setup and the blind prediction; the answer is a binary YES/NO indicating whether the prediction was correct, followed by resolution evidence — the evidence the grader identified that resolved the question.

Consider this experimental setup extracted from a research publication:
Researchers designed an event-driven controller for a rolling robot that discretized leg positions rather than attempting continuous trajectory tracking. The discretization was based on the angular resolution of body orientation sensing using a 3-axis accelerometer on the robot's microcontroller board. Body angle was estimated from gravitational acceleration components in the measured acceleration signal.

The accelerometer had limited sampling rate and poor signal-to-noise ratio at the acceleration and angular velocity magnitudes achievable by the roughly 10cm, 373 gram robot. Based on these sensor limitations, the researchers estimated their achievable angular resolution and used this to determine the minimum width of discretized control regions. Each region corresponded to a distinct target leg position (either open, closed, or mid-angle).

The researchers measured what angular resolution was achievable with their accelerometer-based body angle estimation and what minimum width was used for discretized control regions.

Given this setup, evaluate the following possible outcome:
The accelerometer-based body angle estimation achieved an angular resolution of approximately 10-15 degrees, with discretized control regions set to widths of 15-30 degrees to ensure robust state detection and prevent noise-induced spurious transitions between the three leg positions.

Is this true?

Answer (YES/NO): NO